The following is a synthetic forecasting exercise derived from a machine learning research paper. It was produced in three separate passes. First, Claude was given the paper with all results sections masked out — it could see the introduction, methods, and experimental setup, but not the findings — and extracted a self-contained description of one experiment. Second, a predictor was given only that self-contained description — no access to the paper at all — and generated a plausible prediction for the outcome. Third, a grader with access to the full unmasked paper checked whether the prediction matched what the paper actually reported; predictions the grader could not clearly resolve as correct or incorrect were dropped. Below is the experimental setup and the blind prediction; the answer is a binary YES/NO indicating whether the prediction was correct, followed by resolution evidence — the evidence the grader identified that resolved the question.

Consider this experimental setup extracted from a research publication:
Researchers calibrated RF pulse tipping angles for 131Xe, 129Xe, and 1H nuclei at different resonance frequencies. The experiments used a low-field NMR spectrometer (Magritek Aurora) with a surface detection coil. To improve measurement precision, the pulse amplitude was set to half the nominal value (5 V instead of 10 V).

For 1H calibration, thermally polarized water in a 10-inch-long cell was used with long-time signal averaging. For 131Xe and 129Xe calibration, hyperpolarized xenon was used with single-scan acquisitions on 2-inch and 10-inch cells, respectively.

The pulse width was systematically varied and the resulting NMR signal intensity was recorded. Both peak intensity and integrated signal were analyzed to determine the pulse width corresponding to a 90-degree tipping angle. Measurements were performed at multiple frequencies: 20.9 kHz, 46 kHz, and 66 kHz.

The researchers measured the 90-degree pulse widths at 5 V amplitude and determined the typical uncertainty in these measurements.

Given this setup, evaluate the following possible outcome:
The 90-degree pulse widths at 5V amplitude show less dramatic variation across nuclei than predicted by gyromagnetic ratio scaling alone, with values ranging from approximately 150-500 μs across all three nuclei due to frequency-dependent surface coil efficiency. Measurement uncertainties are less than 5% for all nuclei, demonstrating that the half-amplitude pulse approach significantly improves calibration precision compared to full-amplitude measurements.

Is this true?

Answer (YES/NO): NO